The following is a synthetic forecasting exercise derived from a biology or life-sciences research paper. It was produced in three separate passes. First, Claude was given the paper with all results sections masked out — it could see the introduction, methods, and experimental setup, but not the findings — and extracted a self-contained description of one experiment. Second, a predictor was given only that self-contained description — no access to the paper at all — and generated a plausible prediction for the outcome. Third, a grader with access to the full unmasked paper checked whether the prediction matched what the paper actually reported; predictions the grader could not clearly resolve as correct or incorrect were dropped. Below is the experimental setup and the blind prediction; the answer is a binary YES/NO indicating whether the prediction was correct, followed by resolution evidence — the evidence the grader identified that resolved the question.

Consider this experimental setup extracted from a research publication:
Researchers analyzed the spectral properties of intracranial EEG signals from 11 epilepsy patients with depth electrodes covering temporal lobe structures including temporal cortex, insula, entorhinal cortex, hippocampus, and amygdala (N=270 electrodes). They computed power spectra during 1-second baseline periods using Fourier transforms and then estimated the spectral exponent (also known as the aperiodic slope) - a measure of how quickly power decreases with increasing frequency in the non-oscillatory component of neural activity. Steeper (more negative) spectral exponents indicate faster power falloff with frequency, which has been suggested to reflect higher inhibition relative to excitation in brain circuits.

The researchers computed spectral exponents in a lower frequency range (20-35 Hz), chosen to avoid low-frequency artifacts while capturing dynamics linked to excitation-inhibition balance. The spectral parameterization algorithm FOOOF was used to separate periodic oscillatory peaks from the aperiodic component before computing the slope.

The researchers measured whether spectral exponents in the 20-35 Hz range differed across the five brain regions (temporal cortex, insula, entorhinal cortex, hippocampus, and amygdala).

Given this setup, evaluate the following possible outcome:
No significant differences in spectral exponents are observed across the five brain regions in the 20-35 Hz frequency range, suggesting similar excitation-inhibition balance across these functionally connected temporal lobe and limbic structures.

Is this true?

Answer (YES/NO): NO